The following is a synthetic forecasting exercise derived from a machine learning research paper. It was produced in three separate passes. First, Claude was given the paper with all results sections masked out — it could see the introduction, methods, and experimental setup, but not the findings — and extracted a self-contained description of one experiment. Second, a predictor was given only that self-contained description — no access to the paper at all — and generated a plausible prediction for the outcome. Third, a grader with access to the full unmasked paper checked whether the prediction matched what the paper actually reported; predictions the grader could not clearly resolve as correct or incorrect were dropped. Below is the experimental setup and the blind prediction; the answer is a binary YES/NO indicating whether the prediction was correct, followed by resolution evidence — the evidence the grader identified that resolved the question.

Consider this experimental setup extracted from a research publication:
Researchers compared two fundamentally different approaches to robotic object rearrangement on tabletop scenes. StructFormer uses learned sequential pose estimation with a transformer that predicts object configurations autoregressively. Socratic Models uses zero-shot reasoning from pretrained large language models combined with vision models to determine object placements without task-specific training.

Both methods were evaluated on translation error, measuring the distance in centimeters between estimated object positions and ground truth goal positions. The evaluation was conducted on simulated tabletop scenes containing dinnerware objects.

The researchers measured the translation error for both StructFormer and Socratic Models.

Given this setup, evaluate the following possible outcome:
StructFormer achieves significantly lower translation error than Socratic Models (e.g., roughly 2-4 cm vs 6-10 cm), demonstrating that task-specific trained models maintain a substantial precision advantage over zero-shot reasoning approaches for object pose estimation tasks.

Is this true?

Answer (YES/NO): NO